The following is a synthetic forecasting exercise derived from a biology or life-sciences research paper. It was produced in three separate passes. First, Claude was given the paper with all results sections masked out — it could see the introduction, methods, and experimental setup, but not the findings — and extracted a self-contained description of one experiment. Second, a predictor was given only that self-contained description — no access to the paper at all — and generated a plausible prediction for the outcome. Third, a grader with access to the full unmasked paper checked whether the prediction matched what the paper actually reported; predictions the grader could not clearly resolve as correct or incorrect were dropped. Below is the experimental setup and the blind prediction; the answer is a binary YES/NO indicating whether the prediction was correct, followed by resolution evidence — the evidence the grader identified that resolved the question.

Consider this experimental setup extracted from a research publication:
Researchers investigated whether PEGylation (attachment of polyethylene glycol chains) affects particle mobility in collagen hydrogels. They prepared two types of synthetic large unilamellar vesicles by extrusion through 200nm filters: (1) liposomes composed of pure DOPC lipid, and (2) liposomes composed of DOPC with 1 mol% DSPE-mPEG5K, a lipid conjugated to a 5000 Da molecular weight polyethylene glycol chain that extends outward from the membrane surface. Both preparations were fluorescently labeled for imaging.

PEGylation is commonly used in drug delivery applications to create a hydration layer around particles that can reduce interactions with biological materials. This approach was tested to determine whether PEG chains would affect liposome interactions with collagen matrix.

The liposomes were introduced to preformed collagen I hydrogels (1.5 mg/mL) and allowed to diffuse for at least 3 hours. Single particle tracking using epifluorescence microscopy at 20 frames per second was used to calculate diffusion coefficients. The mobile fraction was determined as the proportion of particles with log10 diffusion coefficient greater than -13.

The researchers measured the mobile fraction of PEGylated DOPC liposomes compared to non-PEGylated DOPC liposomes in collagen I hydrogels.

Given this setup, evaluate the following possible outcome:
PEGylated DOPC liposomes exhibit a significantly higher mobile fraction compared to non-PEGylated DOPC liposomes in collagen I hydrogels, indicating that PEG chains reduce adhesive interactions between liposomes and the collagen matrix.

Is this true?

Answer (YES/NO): YES